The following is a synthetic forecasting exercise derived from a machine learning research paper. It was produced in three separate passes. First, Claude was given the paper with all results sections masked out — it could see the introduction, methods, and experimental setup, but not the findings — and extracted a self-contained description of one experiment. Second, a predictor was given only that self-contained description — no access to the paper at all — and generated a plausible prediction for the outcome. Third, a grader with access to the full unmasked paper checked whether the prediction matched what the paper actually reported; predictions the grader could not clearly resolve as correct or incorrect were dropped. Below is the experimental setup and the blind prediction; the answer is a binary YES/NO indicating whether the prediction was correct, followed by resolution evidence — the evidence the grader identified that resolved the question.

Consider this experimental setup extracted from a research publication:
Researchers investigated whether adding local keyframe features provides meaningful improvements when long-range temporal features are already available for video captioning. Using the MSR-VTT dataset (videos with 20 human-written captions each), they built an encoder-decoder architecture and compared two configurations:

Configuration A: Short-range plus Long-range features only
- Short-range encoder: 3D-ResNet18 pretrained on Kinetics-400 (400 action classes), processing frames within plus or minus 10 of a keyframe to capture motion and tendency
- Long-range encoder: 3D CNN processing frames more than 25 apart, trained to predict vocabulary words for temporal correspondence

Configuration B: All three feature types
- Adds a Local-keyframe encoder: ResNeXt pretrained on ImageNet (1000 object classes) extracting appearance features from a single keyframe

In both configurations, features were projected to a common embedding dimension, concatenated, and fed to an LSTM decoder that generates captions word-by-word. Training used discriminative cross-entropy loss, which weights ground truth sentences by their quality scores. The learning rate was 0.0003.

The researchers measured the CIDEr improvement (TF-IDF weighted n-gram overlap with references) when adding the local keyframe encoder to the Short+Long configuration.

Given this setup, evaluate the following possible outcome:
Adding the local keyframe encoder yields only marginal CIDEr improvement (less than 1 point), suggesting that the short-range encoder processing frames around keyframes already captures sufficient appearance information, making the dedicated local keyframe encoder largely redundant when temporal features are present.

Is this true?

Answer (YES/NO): NO